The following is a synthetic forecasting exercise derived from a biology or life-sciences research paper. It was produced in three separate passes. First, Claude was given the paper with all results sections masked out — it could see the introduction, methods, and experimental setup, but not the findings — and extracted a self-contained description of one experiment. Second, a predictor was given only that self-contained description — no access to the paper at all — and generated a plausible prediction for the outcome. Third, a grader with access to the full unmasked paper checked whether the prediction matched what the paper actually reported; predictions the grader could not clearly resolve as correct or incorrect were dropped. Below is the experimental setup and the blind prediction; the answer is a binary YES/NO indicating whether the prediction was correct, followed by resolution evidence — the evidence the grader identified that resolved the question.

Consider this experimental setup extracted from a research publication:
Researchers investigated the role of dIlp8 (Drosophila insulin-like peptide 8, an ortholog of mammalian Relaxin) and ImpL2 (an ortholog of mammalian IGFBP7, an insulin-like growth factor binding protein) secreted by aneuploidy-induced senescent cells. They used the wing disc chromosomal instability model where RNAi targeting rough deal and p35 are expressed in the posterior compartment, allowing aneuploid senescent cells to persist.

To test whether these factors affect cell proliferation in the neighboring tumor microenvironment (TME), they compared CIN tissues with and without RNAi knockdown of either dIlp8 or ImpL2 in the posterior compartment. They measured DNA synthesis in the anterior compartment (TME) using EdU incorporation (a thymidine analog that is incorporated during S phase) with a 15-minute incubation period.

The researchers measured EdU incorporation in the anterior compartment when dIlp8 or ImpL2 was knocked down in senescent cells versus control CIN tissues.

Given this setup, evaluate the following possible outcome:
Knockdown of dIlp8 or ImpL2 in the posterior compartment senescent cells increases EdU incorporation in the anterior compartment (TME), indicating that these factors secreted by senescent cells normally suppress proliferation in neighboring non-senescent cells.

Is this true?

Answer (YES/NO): YES